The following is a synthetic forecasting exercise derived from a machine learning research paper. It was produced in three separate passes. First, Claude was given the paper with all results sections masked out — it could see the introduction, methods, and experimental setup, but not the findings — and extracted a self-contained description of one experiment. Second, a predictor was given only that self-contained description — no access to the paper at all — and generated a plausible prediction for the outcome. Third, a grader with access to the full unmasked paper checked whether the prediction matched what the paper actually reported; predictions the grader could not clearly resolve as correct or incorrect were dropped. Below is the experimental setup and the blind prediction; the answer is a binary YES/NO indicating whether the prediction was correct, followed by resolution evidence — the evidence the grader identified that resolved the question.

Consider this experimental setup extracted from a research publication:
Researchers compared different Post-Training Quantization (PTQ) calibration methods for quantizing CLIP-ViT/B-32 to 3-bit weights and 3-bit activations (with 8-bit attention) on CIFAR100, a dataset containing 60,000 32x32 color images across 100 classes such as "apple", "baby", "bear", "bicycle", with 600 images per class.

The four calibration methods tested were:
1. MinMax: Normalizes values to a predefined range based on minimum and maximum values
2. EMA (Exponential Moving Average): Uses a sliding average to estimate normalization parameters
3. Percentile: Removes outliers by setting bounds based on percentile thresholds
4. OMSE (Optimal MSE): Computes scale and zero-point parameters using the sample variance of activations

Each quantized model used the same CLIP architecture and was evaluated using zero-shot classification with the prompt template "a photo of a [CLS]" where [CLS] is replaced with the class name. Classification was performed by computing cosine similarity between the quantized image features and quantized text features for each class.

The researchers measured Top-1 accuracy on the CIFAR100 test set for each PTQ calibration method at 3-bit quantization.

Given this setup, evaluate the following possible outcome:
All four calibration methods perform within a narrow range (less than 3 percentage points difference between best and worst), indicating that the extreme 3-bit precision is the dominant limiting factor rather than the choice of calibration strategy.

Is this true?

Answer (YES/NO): NO